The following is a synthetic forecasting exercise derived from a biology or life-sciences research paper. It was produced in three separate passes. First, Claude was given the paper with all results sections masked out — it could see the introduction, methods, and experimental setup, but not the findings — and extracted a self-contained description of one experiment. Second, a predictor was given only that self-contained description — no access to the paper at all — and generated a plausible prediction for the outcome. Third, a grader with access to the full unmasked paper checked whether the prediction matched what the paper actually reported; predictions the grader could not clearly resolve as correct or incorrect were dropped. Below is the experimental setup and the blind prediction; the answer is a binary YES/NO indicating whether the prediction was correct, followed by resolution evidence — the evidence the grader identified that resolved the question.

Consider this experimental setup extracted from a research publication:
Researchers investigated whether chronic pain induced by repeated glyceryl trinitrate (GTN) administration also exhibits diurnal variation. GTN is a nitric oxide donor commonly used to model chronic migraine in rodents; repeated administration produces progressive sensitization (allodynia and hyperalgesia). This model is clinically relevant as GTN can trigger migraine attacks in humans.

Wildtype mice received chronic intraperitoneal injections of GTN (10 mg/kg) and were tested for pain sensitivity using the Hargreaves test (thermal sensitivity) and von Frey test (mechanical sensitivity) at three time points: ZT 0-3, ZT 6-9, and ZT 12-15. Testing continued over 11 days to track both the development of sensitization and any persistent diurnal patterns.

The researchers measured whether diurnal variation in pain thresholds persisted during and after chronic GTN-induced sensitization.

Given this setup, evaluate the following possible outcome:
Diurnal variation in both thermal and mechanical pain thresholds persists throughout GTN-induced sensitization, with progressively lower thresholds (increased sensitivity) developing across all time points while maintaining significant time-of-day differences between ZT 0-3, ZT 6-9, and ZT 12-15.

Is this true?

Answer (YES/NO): YES